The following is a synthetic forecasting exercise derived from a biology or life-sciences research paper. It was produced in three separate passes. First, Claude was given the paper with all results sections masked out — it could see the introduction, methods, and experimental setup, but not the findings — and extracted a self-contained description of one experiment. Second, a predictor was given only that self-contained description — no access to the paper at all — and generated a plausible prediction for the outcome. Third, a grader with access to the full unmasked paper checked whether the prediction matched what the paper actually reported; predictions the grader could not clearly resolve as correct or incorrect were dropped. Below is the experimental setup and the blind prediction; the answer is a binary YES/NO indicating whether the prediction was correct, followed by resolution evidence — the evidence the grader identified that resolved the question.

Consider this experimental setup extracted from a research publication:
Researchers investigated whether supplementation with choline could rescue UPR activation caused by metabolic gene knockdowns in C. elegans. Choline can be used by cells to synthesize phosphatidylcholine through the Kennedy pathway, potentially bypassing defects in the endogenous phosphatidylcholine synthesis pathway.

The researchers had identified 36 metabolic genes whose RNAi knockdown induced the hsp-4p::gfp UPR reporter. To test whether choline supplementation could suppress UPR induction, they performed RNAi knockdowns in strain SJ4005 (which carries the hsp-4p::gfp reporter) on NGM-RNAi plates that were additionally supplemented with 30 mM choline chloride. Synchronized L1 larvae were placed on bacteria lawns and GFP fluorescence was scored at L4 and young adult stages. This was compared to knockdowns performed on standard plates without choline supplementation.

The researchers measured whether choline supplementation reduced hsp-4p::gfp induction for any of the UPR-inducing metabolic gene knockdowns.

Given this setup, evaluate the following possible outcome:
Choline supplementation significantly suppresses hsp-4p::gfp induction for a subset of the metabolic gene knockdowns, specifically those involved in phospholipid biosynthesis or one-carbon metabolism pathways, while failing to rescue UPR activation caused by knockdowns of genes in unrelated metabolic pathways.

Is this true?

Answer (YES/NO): NO